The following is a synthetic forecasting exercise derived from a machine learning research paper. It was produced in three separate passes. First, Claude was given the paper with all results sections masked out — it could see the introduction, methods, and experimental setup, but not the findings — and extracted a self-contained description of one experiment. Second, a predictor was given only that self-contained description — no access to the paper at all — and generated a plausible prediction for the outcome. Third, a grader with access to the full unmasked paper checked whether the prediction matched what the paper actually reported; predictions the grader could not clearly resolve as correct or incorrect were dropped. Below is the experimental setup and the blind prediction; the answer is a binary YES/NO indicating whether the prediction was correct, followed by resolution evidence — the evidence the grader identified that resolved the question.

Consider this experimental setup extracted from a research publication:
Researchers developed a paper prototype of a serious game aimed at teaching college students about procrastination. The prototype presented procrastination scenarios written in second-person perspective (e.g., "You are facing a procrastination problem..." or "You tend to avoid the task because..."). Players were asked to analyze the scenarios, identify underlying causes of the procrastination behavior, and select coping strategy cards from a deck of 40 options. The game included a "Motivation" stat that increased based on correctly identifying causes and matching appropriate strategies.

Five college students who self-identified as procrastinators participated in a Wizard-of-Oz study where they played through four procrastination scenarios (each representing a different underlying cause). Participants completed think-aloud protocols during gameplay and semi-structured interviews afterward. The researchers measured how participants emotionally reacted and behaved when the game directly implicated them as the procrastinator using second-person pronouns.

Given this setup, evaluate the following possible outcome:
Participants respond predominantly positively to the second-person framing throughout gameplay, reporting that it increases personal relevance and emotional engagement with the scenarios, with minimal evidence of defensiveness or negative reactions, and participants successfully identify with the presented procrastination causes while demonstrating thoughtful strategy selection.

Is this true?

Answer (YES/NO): NO